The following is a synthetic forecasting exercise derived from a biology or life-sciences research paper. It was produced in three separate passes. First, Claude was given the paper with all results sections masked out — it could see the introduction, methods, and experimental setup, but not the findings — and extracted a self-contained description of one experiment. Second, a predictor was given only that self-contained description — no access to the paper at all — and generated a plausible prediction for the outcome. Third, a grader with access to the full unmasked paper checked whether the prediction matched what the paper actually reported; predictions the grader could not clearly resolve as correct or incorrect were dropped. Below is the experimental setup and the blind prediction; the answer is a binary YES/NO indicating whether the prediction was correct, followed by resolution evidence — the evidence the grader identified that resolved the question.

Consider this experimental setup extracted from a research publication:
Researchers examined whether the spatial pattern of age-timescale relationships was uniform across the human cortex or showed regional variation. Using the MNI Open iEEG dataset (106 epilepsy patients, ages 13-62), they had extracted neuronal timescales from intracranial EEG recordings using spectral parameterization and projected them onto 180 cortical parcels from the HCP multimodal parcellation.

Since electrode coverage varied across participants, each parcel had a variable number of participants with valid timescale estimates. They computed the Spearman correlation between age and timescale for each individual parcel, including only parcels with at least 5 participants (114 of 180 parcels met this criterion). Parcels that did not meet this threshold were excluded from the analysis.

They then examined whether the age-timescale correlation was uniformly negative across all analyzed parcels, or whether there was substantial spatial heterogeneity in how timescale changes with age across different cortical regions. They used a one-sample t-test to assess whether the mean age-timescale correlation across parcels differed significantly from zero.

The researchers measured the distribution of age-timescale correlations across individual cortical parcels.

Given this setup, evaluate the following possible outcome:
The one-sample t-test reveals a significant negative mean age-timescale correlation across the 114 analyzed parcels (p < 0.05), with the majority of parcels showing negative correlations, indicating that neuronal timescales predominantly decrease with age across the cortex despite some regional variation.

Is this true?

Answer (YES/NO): YES